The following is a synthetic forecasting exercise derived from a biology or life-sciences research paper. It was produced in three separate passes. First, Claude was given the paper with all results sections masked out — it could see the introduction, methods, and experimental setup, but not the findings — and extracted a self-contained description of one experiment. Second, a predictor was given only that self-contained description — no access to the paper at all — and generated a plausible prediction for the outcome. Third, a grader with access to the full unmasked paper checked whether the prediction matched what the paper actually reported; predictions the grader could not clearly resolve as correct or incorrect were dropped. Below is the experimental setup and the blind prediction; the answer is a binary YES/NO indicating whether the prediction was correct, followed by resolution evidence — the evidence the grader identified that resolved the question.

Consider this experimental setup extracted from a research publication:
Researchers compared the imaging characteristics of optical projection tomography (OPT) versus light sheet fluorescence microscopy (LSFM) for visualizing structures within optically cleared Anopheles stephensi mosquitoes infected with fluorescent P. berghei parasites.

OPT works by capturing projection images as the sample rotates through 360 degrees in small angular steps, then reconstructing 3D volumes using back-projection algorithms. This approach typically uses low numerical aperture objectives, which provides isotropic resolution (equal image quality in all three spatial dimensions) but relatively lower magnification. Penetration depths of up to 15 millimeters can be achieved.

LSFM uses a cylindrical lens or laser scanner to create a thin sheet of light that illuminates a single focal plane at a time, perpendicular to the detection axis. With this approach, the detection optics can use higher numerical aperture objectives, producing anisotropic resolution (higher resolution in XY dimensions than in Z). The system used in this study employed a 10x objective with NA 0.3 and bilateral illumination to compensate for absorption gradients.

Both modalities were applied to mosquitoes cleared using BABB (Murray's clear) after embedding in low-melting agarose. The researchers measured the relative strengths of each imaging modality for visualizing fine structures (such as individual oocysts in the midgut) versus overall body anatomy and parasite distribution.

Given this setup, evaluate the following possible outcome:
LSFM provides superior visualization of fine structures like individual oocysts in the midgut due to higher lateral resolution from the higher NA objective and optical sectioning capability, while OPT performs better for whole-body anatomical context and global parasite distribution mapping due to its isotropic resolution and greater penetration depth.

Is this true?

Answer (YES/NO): YES